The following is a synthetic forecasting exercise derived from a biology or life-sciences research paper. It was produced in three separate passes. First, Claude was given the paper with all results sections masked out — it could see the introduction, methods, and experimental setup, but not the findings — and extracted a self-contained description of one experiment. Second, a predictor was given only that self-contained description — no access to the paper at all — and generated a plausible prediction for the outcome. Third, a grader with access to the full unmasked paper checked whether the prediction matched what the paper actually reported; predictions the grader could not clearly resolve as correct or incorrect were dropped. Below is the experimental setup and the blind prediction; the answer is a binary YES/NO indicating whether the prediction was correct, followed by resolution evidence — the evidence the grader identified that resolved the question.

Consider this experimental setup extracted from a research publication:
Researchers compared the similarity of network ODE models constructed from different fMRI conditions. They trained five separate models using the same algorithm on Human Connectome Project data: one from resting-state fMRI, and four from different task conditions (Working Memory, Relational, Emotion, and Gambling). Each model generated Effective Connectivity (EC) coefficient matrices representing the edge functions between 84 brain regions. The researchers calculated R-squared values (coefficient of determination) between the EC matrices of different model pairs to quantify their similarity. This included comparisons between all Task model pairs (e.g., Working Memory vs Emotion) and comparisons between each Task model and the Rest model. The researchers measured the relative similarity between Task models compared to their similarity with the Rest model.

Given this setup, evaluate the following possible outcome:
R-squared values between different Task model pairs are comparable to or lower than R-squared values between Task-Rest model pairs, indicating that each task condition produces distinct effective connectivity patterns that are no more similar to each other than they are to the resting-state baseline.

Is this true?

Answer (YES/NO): NO